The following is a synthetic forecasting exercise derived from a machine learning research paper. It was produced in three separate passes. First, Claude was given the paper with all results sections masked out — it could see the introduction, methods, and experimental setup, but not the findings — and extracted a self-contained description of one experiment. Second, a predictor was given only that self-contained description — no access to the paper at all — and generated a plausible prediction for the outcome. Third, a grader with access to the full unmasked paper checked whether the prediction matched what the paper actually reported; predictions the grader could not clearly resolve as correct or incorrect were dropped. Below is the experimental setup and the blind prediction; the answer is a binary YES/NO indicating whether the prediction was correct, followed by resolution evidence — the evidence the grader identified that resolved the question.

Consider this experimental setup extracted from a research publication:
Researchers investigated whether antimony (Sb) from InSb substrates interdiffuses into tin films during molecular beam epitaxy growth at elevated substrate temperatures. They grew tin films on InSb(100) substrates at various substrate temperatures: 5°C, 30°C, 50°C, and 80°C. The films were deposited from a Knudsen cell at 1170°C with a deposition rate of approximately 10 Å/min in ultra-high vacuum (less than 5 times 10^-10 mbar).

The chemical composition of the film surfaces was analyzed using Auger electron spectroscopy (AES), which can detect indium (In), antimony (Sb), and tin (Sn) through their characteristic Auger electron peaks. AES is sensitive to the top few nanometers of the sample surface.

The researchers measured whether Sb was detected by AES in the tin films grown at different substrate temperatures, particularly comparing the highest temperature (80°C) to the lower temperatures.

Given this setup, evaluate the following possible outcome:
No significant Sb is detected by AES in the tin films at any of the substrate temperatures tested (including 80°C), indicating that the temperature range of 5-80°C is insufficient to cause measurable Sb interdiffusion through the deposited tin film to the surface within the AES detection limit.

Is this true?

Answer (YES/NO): NO